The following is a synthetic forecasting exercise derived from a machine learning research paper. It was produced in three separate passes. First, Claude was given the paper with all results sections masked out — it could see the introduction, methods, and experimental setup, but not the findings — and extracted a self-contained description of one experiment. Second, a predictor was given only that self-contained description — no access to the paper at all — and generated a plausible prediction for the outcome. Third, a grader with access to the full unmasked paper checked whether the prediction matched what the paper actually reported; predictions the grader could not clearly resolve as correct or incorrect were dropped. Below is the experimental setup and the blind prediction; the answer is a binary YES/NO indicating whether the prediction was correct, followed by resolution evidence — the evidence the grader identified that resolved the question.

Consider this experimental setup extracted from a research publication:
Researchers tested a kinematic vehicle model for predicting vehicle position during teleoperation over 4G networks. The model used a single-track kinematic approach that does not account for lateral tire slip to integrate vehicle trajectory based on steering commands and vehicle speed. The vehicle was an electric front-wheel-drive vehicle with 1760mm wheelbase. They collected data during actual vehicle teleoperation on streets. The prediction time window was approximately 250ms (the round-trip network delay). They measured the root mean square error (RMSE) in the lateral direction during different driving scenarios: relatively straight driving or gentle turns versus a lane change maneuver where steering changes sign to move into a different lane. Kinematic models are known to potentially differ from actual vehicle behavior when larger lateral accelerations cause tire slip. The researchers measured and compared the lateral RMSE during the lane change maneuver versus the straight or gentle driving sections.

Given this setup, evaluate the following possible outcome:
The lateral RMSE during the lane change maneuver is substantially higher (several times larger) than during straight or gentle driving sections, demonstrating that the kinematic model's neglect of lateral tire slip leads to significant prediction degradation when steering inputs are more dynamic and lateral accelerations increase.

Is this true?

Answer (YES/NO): NO